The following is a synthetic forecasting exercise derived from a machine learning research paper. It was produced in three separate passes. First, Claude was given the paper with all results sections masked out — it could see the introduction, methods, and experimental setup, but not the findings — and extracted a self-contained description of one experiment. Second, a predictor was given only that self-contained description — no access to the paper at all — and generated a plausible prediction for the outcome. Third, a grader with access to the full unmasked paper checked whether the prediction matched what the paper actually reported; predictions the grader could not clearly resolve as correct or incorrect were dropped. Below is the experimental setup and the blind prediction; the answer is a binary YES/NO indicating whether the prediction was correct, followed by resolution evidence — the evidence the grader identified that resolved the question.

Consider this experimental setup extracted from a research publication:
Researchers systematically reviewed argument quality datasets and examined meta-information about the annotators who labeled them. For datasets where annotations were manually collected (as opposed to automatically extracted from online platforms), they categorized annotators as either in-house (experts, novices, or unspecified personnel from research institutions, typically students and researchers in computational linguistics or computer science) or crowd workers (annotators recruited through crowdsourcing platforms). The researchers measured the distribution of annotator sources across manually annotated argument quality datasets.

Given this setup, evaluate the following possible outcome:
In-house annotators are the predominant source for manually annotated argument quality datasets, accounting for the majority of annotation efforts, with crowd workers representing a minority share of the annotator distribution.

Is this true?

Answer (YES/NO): YES